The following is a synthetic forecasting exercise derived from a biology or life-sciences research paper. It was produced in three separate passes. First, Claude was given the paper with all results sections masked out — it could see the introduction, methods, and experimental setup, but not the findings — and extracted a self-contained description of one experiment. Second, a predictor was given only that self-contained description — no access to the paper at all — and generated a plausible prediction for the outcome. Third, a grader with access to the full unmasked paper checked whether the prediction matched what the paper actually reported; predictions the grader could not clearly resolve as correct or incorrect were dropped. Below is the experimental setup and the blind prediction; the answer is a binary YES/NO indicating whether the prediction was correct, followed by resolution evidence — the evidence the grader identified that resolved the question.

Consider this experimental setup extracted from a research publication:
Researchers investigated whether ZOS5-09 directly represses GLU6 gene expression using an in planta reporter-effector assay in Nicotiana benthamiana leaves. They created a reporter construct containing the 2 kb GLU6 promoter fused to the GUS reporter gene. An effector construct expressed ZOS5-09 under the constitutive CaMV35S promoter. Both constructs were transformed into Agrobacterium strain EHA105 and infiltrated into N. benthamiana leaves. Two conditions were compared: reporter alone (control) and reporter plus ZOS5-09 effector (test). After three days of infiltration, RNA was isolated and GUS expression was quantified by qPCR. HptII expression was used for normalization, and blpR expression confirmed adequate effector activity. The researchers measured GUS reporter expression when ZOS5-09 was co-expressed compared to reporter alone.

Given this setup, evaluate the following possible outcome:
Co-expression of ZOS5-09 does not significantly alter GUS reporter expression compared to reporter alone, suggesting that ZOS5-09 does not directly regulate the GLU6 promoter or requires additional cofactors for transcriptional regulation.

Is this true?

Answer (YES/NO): NO